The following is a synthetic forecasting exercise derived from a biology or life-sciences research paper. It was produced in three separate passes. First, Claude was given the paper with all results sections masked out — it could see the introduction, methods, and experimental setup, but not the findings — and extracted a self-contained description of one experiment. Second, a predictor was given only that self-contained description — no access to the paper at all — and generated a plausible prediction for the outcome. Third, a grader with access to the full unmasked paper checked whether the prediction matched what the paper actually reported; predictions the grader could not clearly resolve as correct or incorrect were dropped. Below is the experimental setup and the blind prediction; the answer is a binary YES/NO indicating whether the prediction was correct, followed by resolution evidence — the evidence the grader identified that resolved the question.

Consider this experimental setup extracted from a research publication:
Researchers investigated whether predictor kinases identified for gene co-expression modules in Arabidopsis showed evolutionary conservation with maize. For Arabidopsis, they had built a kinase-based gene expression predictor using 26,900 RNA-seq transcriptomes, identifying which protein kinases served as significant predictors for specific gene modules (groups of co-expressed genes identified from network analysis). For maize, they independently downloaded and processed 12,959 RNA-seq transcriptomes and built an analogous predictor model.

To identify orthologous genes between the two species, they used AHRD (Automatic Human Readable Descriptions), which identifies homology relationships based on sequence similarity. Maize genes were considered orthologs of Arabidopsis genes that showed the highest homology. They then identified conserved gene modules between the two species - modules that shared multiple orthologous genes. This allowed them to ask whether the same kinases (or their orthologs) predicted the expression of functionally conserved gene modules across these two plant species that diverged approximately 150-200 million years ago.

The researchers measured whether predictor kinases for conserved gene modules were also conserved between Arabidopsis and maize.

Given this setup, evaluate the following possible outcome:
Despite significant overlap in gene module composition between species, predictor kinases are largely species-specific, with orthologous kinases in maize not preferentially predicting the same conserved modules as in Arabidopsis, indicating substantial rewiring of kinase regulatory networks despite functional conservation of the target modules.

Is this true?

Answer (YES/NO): NO